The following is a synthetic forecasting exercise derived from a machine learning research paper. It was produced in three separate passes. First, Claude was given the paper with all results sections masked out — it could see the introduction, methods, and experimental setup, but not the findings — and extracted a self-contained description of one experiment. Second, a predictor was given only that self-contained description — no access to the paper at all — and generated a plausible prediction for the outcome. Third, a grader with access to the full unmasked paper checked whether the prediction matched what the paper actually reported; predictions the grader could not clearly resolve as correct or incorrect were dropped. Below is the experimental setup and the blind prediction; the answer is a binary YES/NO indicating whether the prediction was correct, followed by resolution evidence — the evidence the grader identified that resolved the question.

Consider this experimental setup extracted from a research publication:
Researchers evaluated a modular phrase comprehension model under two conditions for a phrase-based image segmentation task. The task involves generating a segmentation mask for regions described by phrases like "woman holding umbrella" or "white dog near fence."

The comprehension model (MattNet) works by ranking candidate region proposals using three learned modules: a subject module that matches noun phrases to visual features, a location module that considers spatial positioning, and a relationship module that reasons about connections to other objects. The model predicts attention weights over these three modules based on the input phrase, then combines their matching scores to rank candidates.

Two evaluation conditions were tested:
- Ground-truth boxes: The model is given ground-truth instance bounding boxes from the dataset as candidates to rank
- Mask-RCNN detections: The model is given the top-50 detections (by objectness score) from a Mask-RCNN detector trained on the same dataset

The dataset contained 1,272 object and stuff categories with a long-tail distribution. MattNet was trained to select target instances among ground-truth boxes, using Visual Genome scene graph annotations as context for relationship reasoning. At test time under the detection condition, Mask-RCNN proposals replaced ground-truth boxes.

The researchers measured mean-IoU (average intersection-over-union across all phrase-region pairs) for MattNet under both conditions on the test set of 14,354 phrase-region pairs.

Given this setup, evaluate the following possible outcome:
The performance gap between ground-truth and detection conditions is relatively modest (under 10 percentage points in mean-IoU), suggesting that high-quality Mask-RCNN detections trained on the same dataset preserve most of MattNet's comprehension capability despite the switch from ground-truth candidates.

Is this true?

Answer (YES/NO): NO